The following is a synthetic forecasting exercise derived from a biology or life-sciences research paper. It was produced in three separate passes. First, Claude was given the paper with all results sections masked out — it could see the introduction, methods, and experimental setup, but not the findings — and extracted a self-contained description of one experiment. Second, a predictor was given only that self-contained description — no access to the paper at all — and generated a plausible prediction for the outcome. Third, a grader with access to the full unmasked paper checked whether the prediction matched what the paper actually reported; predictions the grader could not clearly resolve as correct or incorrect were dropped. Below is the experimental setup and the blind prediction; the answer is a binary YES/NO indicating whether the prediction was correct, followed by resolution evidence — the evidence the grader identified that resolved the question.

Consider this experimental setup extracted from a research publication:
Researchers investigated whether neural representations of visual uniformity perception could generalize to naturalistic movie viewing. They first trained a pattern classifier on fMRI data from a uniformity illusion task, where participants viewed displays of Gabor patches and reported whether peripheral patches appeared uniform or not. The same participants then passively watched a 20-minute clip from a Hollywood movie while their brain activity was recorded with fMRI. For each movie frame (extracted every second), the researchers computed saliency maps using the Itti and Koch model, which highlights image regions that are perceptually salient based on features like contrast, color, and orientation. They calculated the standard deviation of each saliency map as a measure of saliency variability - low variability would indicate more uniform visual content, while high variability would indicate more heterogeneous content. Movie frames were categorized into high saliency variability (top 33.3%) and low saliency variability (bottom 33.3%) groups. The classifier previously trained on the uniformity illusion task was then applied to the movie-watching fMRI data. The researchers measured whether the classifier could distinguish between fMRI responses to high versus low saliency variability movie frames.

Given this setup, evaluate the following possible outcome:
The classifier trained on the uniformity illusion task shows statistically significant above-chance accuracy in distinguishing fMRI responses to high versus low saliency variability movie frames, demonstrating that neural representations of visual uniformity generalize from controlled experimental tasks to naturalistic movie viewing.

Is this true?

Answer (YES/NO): YES